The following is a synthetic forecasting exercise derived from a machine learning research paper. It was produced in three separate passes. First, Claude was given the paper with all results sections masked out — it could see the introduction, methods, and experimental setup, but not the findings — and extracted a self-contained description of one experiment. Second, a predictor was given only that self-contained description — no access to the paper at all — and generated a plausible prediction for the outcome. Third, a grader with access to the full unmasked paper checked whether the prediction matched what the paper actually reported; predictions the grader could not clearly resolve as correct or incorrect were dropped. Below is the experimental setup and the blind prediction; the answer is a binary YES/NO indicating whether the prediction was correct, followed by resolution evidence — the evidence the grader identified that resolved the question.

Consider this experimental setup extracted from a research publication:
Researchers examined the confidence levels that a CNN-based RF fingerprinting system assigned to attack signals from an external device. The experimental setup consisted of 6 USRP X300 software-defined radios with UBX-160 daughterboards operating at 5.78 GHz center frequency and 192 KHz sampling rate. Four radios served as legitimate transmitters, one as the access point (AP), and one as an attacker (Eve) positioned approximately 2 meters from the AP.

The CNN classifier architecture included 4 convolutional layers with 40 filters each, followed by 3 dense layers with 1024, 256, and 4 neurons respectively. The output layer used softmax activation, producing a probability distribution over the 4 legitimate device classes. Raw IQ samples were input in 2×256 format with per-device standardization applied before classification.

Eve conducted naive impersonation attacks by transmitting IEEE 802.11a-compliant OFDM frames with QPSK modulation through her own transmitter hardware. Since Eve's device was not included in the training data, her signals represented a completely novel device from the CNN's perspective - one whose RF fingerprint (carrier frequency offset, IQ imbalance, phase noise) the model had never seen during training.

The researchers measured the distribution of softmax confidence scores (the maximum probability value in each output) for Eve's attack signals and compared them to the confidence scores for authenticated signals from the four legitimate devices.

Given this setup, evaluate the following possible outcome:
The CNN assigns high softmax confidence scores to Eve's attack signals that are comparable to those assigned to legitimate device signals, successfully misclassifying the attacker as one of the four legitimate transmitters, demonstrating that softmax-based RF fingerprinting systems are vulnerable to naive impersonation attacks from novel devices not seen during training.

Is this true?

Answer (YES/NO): YES